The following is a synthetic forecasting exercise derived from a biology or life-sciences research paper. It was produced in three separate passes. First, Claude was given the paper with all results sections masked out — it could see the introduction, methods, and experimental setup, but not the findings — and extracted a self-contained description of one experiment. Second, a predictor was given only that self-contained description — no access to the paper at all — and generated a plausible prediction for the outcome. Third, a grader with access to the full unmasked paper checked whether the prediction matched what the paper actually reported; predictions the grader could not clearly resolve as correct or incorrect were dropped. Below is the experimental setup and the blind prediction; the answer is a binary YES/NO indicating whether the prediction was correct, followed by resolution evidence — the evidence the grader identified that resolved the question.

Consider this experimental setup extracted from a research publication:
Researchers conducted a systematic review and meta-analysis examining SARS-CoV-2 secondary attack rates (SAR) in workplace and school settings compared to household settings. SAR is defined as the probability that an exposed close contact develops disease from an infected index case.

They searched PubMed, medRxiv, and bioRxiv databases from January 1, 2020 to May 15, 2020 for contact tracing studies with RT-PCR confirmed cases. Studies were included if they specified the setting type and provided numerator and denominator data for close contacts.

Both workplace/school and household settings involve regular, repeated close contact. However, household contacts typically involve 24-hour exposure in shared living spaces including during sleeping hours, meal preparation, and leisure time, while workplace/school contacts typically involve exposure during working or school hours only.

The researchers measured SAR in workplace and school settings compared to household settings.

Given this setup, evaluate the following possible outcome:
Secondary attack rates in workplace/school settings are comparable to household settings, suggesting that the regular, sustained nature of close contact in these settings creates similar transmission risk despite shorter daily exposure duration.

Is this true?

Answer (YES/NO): NO